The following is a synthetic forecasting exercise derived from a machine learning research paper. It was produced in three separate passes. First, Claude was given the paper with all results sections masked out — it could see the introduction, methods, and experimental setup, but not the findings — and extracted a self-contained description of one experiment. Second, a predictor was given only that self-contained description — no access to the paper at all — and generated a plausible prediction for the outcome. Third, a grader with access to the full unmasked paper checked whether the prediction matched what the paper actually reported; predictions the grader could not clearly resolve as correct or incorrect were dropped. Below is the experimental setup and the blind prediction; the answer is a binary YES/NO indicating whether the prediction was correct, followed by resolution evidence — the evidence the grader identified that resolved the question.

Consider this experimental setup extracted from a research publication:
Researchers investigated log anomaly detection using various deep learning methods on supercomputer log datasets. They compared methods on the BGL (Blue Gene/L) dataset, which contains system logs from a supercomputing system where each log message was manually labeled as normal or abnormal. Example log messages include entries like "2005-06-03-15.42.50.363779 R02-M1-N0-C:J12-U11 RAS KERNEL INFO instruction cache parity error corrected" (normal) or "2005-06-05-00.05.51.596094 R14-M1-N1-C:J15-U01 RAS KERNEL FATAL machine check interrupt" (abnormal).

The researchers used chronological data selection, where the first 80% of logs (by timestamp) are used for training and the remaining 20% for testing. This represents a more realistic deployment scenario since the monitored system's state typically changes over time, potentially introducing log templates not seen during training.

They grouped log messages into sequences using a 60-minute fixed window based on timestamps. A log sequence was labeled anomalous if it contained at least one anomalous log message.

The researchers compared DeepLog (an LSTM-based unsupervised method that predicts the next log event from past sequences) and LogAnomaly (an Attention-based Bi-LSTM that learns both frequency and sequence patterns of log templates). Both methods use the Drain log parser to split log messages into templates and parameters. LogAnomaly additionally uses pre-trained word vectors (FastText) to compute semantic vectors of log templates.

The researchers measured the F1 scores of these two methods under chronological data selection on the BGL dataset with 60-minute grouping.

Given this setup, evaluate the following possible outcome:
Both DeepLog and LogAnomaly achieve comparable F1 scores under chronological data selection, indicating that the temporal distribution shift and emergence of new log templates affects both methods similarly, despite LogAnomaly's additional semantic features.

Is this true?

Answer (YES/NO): YES